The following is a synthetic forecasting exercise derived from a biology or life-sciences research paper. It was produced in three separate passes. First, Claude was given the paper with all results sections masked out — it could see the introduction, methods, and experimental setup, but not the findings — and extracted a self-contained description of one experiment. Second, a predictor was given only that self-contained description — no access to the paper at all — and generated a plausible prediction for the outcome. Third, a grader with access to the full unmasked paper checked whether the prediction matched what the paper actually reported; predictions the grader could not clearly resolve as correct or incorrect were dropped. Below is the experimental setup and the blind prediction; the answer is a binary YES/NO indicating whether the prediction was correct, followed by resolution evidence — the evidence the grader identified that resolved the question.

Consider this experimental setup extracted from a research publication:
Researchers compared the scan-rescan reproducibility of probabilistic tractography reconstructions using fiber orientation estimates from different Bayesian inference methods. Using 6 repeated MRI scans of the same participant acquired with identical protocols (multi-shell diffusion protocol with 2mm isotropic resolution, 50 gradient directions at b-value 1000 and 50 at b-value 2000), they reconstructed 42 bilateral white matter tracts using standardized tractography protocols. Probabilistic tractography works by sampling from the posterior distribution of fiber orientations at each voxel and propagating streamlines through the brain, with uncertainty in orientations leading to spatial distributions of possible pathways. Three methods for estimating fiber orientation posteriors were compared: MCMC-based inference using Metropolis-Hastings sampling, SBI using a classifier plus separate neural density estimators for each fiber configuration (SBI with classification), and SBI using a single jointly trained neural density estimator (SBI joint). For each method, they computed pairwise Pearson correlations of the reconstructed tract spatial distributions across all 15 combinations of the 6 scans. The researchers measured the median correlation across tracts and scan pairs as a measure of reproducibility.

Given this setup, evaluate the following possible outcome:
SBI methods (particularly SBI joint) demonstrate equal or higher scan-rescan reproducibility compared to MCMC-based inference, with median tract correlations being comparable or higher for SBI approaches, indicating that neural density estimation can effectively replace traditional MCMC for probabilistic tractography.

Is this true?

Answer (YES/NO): YES